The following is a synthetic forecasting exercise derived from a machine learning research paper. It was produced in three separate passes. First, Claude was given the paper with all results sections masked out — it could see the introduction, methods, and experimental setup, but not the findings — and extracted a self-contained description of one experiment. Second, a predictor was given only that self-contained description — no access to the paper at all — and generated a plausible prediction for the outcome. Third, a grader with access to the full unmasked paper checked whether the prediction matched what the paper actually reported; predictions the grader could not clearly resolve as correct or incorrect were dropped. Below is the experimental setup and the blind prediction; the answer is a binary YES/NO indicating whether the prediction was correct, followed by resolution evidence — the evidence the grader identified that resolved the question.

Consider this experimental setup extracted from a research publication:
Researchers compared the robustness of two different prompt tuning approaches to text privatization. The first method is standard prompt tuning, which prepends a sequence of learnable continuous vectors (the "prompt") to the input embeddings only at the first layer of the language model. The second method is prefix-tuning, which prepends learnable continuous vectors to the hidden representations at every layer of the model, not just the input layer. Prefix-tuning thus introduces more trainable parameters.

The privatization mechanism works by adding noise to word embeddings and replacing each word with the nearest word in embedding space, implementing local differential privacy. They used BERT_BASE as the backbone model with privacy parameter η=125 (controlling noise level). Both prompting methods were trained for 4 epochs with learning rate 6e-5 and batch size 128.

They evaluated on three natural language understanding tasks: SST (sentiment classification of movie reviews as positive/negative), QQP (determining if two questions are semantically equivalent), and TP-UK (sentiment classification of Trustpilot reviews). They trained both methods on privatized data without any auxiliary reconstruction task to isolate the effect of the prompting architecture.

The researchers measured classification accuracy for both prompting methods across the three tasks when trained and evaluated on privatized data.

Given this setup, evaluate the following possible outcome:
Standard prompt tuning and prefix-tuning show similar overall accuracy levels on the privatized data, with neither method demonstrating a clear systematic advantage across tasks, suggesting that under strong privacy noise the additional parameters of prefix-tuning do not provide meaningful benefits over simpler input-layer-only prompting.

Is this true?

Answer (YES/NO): NO